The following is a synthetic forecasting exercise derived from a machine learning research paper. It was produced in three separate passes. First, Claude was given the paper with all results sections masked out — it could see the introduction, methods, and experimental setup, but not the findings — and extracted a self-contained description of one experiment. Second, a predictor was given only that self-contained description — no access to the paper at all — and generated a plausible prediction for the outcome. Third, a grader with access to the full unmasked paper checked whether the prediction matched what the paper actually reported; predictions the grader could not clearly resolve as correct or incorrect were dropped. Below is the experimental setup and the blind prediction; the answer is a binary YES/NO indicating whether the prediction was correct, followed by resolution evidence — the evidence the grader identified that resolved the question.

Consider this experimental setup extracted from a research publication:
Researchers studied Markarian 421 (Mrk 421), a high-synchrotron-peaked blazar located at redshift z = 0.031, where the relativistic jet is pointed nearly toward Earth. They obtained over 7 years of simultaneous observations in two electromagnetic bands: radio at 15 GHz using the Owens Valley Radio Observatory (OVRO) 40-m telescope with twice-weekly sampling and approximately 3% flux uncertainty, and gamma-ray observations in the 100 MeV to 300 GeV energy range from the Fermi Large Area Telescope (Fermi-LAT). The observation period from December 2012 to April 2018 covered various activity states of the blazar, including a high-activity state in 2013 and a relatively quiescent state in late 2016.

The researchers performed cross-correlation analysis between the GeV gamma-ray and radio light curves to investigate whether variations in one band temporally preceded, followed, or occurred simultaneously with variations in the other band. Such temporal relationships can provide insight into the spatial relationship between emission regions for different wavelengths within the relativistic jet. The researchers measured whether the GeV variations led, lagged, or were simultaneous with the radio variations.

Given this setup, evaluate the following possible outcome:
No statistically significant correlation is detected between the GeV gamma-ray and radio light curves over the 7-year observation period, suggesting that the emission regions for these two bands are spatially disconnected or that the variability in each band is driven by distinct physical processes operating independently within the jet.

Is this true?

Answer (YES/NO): NO